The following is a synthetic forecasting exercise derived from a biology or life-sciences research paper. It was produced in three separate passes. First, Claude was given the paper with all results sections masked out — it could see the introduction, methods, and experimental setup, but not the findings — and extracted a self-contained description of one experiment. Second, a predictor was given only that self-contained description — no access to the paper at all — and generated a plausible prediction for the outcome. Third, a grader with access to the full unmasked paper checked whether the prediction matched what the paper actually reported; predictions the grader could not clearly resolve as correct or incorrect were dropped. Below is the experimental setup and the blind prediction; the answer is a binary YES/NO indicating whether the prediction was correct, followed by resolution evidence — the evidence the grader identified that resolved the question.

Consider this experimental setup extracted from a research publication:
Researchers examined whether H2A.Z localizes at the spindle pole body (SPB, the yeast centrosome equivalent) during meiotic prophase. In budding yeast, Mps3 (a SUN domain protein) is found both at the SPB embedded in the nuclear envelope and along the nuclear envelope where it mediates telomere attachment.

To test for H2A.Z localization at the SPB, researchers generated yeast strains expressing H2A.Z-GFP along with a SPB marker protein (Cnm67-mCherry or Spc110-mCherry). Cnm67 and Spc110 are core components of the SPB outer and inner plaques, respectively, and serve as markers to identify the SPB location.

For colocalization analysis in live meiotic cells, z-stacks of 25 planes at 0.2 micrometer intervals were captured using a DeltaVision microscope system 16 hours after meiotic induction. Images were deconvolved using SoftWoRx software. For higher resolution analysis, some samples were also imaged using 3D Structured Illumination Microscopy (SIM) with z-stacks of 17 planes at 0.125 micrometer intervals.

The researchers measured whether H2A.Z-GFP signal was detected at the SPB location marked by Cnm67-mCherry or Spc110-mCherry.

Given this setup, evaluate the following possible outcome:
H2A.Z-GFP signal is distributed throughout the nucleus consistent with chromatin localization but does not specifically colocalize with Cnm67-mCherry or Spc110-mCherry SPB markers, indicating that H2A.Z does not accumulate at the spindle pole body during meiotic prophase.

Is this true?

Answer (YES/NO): NO